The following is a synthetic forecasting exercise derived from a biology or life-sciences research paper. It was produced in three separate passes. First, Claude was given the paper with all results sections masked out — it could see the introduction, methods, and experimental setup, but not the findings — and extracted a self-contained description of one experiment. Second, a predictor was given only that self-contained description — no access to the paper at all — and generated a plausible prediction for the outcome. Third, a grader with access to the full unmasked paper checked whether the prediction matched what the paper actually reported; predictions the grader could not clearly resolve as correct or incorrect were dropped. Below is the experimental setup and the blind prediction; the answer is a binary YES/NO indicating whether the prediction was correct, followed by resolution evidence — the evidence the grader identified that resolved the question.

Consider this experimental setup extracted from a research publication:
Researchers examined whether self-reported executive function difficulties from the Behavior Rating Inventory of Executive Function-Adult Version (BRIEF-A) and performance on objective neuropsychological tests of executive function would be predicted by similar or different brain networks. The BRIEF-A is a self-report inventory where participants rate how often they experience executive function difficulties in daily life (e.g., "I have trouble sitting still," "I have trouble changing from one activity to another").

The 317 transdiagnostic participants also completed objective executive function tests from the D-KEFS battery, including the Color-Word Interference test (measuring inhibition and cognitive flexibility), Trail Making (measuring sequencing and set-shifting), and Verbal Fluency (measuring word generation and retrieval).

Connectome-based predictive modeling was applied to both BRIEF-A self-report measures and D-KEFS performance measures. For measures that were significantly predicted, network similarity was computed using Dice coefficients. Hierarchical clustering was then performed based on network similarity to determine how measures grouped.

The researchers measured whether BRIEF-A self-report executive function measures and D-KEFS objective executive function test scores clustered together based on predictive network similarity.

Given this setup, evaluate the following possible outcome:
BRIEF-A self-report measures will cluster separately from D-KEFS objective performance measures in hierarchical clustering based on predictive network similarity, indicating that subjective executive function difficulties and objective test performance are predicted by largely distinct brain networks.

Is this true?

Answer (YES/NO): YES